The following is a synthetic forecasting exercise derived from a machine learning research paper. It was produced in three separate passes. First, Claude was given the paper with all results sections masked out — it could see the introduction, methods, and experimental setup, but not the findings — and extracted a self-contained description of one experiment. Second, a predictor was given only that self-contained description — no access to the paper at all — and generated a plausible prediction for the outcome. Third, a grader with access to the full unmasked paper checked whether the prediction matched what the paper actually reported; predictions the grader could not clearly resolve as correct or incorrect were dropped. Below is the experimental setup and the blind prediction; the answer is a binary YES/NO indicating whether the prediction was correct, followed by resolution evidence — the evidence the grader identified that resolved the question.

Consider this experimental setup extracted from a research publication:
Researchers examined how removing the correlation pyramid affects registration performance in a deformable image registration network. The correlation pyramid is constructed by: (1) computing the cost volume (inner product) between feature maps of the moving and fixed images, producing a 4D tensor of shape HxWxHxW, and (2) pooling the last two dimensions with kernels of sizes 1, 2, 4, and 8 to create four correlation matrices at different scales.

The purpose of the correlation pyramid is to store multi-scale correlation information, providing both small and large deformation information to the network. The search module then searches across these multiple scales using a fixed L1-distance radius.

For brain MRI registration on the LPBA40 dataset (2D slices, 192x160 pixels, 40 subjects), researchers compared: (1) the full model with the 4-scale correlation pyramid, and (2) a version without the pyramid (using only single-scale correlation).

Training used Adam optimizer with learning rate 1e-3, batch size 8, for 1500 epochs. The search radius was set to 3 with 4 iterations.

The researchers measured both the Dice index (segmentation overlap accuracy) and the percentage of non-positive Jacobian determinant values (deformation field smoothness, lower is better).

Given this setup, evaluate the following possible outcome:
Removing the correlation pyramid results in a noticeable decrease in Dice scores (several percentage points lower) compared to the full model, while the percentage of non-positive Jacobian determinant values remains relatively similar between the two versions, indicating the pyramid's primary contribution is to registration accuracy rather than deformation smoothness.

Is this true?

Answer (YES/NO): NO